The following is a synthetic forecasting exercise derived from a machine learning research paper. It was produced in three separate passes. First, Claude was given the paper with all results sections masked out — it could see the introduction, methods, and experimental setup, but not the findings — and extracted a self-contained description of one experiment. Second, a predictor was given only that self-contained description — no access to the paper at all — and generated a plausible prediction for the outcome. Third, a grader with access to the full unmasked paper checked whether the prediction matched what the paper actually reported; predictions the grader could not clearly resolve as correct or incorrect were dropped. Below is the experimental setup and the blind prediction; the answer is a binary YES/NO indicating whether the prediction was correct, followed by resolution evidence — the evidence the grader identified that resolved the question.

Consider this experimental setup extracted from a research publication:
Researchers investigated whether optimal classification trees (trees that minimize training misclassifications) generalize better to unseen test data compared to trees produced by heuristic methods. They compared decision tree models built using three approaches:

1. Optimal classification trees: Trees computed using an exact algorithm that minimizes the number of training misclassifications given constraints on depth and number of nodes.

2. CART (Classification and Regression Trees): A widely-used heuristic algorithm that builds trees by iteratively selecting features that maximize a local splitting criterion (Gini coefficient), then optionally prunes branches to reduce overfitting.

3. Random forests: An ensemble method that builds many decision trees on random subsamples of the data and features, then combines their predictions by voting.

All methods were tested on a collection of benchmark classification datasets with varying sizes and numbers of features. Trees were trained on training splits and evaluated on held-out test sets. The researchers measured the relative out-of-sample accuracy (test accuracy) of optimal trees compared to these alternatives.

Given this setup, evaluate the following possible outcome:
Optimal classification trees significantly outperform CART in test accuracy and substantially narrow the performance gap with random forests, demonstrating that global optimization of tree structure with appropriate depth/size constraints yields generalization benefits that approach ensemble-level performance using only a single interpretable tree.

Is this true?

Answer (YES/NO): YES